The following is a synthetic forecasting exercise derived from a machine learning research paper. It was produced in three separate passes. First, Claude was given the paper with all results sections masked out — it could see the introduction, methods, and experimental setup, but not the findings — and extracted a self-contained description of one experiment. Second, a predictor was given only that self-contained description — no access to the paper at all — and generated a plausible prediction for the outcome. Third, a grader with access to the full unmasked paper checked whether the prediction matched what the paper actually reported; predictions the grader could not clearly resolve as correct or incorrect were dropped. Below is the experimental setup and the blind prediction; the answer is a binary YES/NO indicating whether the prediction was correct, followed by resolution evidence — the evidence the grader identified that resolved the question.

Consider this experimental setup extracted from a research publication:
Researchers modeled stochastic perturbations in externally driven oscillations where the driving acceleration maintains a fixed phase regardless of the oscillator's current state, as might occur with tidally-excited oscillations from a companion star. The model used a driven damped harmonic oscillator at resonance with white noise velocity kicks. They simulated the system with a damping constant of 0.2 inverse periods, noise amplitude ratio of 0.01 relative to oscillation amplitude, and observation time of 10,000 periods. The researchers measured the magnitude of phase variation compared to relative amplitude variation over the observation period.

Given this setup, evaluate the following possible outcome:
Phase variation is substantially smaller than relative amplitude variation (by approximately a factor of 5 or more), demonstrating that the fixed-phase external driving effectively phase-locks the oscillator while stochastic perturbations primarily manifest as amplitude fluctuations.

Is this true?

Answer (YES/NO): NO